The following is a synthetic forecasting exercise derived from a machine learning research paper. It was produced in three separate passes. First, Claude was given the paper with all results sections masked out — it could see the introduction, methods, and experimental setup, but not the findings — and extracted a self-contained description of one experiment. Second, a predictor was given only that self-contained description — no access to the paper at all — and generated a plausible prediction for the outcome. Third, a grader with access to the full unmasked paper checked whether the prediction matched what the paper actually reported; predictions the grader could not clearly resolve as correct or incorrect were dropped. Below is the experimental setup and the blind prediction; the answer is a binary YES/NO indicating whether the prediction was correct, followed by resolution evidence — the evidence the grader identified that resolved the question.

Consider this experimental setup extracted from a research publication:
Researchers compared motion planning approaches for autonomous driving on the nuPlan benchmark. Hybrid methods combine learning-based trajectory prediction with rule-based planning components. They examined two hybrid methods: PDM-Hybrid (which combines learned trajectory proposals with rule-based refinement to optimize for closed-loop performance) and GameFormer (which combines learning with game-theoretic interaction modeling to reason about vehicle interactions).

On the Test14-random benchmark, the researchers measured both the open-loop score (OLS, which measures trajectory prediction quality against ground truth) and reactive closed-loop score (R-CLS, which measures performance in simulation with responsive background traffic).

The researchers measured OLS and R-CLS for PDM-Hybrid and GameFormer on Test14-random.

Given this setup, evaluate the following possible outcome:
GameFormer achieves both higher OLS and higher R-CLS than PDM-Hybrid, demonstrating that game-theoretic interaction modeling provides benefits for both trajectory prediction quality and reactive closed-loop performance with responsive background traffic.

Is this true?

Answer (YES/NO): NO